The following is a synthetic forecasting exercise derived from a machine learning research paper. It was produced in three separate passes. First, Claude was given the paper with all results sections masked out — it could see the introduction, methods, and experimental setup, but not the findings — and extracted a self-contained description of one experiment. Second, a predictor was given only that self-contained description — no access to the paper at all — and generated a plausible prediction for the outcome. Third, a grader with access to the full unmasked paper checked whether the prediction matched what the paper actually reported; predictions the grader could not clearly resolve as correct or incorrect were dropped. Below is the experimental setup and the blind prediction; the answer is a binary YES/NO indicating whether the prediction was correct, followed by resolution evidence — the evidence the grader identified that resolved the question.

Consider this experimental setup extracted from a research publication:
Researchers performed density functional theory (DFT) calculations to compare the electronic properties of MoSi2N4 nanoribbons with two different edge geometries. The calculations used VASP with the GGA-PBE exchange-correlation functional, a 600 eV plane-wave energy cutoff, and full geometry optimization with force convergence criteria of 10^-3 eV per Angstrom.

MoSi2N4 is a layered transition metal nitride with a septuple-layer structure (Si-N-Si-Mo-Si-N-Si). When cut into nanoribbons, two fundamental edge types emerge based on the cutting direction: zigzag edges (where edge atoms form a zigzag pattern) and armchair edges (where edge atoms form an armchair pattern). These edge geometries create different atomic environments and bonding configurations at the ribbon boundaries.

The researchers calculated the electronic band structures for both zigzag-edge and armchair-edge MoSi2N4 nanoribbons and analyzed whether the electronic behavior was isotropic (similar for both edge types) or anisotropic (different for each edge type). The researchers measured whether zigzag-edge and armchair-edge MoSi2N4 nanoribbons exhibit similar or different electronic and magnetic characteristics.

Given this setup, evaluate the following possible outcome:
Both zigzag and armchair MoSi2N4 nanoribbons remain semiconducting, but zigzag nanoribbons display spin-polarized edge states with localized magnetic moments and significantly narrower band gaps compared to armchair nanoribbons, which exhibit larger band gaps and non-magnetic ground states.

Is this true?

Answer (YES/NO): NO